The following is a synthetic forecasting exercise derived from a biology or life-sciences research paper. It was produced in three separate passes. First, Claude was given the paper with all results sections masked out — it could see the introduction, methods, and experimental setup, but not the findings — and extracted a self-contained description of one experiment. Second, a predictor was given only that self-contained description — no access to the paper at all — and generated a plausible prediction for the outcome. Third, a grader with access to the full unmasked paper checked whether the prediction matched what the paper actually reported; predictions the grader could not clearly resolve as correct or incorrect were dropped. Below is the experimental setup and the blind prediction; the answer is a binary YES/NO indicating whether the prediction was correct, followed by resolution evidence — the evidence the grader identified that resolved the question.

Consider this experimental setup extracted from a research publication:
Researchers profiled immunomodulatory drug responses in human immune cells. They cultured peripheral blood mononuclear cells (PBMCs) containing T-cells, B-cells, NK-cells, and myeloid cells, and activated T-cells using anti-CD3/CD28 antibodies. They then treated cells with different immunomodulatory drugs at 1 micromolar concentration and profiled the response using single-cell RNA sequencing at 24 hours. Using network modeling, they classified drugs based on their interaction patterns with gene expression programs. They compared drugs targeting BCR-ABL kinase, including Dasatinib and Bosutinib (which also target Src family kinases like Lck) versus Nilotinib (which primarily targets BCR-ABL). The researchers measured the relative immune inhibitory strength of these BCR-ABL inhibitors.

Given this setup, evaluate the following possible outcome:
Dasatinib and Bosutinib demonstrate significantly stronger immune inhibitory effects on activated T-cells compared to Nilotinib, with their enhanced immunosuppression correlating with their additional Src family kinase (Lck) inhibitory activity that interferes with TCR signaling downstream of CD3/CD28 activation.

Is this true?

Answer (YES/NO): YES